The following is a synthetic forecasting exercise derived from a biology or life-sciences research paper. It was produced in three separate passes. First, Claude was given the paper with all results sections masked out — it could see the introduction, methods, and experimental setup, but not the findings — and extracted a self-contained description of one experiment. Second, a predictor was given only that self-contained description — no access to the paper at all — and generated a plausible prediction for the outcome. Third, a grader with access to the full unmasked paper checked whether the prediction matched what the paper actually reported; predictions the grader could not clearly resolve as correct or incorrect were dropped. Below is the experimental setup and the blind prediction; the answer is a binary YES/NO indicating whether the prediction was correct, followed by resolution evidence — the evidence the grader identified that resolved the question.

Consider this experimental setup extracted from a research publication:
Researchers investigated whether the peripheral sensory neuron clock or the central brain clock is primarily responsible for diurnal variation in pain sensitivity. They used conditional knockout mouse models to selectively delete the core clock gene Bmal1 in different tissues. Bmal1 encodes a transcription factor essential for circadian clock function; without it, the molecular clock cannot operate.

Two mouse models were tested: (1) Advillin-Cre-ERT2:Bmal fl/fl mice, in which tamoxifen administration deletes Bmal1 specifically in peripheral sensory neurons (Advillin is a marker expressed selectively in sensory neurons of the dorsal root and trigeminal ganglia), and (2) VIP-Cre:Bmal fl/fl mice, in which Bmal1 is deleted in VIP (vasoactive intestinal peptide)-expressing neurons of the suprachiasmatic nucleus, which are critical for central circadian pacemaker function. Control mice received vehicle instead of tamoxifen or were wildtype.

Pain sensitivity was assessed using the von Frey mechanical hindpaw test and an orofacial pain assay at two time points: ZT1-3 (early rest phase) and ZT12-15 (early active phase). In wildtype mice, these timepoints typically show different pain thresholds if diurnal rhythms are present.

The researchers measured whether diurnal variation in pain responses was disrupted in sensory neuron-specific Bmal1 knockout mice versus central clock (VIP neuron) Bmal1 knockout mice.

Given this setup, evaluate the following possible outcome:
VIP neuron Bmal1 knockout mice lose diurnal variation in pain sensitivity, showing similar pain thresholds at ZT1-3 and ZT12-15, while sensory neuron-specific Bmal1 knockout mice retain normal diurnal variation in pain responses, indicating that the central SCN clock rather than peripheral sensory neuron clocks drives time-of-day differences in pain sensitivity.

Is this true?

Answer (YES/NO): NO